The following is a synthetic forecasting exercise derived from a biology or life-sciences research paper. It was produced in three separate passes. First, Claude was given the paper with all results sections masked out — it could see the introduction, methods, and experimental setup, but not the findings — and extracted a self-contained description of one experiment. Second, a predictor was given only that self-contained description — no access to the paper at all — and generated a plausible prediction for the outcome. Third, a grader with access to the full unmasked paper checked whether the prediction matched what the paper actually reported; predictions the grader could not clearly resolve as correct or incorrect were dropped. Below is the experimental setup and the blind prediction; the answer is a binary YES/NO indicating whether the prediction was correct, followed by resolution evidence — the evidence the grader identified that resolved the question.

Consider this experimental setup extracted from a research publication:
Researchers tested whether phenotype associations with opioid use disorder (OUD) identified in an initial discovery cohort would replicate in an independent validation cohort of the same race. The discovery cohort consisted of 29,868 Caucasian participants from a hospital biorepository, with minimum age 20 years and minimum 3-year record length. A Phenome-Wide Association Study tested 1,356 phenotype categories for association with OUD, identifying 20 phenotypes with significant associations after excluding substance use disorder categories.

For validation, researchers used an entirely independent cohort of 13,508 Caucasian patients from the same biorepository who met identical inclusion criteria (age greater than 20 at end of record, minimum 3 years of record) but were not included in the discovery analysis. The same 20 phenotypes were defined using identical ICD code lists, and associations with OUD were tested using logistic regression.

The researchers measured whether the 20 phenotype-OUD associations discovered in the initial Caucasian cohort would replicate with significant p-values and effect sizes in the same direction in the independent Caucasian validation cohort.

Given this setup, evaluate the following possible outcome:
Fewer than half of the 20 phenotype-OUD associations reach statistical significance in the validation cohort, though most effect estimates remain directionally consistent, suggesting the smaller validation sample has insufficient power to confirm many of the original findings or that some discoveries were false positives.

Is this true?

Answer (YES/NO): NO